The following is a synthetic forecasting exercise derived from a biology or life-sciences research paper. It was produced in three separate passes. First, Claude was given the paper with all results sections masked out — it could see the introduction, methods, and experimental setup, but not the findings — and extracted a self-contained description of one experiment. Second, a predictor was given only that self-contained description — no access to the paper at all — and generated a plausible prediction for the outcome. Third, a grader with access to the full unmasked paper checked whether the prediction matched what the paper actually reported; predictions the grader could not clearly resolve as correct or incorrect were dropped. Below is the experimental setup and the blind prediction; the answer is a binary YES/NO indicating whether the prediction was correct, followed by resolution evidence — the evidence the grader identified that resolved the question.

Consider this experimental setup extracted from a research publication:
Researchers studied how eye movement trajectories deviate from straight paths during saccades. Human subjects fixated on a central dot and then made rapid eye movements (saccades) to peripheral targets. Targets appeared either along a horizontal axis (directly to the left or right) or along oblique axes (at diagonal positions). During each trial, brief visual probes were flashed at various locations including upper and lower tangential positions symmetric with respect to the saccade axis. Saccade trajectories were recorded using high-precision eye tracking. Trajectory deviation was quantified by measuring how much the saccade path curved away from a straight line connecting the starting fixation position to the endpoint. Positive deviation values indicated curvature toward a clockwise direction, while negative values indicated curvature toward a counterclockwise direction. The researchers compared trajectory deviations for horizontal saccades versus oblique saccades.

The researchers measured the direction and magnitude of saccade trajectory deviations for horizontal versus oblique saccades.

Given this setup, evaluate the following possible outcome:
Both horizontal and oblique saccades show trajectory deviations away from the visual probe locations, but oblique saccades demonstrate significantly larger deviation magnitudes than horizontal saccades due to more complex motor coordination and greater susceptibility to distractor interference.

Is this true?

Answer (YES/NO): NO